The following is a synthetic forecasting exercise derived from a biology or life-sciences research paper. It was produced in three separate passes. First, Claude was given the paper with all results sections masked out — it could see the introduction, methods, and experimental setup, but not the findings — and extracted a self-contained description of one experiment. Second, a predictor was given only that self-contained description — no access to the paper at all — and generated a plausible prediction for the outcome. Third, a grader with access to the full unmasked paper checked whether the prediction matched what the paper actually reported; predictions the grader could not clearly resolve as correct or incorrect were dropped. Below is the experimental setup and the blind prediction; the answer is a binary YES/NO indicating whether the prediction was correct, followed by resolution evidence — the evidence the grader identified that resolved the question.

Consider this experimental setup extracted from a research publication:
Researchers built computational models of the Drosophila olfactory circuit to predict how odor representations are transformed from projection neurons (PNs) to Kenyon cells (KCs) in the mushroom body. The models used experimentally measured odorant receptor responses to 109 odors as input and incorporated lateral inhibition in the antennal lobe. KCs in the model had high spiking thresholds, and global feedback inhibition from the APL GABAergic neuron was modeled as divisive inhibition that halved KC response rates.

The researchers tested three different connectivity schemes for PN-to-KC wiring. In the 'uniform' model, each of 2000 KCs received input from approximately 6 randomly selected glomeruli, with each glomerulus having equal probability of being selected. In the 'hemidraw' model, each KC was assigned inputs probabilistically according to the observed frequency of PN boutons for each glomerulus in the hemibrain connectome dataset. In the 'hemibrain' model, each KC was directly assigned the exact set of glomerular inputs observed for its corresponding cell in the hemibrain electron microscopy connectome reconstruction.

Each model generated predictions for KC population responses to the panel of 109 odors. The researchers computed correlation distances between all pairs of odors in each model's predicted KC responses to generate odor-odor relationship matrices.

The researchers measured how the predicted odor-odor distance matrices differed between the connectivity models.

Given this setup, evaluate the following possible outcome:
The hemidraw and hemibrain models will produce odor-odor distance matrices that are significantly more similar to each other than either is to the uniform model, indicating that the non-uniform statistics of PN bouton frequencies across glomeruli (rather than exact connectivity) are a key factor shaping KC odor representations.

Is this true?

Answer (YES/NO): NO